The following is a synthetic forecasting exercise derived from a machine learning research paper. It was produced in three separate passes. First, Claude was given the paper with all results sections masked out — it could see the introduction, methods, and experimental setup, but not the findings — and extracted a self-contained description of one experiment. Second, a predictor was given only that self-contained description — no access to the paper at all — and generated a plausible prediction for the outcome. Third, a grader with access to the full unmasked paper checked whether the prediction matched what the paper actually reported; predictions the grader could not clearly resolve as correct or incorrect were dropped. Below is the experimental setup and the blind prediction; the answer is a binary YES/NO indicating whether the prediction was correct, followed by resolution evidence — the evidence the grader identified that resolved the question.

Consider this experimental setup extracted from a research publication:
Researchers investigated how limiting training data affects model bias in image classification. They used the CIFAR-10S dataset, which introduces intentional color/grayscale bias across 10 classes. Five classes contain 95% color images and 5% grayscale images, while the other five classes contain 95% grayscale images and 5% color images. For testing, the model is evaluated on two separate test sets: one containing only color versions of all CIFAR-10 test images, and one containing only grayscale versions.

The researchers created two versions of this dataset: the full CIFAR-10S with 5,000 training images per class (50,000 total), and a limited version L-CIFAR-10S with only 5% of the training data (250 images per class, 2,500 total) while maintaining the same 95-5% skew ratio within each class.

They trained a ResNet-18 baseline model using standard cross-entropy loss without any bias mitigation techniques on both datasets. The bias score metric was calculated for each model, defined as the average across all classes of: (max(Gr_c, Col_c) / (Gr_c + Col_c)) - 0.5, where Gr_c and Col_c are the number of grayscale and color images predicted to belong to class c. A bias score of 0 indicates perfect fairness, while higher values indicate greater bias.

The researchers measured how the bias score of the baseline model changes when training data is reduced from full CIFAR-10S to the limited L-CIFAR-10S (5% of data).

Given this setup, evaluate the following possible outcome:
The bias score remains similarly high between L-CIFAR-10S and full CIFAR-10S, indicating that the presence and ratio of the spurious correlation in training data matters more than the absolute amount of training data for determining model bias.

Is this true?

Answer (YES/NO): NO